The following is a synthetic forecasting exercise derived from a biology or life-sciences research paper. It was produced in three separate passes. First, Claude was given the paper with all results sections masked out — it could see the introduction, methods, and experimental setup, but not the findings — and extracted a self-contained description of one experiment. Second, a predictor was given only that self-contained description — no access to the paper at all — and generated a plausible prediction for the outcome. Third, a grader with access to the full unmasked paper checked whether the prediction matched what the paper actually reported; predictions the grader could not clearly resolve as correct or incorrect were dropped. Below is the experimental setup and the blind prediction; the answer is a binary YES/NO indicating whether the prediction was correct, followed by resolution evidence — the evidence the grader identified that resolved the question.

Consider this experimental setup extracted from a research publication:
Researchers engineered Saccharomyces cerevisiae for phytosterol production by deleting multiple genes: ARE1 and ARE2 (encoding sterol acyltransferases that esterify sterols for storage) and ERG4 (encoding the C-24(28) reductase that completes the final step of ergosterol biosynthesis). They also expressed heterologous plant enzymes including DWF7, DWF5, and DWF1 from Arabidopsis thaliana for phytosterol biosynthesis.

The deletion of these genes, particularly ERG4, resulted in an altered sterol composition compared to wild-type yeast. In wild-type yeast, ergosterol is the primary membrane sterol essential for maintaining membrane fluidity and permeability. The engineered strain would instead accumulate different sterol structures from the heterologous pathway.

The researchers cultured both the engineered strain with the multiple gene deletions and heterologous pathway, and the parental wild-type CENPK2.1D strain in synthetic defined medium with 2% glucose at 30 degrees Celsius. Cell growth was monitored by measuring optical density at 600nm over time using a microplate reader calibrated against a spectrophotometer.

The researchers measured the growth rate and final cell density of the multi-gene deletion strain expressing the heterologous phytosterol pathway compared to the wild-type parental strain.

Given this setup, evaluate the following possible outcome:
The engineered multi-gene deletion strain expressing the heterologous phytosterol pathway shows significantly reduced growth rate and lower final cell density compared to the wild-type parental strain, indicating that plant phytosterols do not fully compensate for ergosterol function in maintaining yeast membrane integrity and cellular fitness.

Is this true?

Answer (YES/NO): YES